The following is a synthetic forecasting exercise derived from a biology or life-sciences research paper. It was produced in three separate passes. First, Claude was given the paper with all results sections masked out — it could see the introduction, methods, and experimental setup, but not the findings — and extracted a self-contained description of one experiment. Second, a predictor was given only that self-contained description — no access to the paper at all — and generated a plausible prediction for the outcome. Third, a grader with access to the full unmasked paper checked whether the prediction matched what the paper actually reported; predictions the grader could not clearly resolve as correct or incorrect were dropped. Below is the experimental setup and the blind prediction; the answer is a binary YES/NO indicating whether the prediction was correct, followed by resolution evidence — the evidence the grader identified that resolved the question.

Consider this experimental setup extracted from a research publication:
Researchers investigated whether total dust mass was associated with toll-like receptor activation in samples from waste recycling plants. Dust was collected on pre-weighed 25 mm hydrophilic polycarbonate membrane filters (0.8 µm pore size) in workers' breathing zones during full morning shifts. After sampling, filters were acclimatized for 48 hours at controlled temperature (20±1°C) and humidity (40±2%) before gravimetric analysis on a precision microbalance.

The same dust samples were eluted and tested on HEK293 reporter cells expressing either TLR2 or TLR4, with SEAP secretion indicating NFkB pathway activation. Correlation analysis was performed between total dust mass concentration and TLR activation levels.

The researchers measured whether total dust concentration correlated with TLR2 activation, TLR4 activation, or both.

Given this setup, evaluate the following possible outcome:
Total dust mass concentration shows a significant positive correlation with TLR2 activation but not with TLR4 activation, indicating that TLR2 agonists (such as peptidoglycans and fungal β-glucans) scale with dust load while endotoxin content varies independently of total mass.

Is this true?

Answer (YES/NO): NO